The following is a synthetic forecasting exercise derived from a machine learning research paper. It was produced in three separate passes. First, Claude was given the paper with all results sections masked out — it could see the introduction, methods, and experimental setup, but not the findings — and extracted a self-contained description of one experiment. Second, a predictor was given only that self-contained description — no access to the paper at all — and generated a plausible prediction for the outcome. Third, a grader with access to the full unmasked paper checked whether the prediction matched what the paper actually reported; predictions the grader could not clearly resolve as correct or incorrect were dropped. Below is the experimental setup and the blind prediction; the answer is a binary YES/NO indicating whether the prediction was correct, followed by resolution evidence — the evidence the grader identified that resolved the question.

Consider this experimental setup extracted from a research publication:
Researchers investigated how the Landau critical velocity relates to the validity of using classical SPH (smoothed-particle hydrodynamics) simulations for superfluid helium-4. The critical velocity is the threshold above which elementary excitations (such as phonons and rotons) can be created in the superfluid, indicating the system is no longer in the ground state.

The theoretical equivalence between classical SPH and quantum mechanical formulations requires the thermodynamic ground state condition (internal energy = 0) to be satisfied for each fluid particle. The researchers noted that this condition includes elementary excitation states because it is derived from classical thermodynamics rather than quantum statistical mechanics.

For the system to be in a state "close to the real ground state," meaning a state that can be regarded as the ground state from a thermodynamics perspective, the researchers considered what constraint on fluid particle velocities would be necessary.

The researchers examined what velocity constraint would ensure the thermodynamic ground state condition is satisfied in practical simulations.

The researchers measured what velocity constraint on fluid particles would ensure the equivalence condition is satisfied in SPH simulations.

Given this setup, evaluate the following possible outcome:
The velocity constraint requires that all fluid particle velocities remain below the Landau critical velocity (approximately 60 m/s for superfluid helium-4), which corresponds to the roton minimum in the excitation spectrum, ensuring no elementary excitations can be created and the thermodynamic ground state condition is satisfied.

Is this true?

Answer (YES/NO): NO